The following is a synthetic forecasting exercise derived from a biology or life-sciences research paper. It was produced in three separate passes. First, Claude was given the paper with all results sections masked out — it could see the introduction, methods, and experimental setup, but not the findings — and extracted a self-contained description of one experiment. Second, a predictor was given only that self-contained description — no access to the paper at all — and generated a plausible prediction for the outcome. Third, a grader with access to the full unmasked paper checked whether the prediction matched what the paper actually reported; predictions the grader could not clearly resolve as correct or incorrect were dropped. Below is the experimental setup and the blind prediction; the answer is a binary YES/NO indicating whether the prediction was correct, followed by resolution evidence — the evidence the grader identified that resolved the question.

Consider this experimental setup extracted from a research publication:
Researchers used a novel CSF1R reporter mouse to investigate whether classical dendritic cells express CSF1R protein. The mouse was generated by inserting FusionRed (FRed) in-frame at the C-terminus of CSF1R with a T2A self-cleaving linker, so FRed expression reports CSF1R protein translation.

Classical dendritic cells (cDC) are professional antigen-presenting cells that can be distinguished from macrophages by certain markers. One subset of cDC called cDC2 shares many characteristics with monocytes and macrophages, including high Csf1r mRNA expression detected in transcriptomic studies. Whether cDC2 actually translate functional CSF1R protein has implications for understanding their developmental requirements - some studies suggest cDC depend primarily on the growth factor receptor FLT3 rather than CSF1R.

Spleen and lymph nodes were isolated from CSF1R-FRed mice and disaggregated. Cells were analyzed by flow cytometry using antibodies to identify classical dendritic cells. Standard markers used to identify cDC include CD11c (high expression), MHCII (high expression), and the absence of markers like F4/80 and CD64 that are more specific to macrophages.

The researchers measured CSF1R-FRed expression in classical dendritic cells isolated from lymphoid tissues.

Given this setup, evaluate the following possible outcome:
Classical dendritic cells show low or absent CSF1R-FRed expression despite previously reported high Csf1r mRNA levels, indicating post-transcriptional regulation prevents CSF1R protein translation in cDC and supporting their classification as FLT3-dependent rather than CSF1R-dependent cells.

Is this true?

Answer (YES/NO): NO